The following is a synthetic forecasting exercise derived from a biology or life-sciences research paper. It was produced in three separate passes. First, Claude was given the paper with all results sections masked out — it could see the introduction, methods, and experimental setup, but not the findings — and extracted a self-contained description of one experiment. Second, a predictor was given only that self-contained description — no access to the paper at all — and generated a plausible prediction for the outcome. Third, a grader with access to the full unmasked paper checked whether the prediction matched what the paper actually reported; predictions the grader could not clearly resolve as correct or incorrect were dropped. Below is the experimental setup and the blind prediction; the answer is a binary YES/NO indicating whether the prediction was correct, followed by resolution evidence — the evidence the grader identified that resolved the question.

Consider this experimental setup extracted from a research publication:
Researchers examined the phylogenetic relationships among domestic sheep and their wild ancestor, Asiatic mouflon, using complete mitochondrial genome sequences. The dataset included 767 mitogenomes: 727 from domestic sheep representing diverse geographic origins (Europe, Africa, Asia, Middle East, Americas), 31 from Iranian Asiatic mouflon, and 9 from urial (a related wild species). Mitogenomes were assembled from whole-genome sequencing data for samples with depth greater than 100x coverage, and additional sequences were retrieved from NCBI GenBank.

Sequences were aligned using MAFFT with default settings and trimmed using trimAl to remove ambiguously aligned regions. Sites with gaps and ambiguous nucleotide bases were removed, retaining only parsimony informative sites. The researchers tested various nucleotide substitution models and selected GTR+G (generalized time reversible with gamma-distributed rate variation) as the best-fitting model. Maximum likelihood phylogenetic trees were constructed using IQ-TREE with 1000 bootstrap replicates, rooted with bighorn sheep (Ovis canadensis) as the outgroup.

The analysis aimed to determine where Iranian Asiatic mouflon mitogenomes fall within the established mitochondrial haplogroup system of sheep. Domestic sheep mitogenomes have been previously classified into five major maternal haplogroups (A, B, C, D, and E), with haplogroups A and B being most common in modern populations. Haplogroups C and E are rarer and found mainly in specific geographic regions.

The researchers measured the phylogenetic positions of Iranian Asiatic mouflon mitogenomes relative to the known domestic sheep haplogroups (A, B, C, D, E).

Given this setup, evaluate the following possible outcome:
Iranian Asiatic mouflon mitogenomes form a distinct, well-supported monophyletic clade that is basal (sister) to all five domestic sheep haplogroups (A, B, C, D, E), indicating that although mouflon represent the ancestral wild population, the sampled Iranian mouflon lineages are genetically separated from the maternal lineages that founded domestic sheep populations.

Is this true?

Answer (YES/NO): NO